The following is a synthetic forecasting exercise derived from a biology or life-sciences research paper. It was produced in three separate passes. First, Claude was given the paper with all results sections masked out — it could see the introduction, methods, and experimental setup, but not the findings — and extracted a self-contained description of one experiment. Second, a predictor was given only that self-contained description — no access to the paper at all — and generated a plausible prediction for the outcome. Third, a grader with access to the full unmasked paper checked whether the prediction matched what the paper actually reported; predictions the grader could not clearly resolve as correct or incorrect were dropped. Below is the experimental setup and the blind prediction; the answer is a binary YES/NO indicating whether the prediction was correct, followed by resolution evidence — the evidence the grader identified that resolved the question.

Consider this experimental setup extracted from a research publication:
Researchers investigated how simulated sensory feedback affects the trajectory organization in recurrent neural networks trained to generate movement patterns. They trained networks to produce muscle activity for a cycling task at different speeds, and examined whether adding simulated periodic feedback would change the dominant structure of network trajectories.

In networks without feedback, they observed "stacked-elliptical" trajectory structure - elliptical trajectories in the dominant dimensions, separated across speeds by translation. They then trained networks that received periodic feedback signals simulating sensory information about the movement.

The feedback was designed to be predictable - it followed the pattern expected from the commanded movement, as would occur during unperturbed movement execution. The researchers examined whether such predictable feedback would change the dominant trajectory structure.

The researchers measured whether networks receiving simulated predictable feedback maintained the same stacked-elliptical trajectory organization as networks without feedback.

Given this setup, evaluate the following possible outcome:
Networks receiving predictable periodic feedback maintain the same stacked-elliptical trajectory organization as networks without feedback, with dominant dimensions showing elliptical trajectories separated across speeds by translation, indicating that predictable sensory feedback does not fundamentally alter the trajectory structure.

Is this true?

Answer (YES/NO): YES